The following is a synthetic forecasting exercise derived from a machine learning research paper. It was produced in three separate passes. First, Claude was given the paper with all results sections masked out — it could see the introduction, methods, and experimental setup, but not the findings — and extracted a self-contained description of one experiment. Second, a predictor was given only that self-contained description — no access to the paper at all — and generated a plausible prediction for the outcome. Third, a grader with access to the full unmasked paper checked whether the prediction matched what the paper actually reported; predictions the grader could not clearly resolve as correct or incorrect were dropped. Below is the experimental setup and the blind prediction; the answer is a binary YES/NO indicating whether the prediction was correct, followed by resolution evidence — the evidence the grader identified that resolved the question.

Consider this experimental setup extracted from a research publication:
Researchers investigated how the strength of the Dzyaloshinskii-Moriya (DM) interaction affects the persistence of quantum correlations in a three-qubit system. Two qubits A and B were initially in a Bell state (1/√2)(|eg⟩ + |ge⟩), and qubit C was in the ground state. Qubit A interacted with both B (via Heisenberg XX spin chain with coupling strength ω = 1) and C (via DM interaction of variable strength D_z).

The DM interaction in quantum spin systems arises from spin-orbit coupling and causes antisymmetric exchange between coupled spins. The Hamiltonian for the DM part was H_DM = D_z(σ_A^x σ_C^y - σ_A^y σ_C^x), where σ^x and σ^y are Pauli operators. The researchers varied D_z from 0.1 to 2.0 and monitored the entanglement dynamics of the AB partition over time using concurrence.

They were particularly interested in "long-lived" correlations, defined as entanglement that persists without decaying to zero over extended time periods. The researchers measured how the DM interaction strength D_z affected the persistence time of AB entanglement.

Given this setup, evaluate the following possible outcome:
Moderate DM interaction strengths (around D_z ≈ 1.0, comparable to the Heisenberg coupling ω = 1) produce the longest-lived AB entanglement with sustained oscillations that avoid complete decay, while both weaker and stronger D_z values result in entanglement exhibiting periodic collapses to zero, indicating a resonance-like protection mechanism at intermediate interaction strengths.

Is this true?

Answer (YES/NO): NO